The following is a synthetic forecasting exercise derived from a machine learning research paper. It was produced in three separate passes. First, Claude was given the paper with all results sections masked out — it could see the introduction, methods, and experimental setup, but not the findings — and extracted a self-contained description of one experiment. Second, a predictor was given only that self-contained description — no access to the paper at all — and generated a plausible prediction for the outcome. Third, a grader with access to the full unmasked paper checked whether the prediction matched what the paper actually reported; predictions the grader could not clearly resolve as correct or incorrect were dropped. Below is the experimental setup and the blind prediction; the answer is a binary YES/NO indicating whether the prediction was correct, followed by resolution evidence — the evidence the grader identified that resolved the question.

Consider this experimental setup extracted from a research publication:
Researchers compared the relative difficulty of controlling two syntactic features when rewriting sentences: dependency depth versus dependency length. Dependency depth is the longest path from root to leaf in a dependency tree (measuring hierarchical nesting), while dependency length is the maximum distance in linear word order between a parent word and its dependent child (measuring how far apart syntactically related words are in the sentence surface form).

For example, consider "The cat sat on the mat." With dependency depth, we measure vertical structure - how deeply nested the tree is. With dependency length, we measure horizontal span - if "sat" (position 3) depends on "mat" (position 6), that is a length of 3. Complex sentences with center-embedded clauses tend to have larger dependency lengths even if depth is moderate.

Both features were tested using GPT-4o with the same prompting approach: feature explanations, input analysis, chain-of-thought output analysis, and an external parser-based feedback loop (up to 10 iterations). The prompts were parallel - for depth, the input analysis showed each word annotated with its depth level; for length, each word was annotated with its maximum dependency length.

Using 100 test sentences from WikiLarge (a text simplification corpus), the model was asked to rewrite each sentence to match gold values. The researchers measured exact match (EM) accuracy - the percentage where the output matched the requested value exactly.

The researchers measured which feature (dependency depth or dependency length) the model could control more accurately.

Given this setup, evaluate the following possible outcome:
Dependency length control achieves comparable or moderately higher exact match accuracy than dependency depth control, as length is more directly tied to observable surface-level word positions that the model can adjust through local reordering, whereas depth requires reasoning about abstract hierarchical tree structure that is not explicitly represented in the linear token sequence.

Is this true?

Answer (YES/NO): NO